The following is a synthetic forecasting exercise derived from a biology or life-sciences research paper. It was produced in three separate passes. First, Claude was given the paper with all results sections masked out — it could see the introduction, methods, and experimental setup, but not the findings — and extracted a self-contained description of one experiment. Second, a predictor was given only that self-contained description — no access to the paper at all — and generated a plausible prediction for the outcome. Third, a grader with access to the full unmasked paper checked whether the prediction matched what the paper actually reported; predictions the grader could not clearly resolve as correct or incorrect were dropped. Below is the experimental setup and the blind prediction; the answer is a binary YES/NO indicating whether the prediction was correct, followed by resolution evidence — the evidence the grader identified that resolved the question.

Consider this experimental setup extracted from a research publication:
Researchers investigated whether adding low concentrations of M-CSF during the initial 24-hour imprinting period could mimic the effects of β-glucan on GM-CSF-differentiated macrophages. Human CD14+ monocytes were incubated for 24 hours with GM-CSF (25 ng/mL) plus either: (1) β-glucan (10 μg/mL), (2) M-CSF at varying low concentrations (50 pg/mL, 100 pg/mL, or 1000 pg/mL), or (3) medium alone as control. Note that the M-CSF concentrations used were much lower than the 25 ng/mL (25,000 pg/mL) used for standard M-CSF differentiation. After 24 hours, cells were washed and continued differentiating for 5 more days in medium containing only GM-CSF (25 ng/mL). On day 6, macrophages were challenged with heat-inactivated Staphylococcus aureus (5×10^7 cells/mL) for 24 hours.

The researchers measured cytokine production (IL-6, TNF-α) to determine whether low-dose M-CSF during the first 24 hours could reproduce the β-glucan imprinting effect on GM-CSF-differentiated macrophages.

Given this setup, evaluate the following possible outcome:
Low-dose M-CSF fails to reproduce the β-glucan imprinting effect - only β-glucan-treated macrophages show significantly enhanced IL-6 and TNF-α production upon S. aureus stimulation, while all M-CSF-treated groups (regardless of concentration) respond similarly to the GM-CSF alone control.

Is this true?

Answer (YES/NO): NO